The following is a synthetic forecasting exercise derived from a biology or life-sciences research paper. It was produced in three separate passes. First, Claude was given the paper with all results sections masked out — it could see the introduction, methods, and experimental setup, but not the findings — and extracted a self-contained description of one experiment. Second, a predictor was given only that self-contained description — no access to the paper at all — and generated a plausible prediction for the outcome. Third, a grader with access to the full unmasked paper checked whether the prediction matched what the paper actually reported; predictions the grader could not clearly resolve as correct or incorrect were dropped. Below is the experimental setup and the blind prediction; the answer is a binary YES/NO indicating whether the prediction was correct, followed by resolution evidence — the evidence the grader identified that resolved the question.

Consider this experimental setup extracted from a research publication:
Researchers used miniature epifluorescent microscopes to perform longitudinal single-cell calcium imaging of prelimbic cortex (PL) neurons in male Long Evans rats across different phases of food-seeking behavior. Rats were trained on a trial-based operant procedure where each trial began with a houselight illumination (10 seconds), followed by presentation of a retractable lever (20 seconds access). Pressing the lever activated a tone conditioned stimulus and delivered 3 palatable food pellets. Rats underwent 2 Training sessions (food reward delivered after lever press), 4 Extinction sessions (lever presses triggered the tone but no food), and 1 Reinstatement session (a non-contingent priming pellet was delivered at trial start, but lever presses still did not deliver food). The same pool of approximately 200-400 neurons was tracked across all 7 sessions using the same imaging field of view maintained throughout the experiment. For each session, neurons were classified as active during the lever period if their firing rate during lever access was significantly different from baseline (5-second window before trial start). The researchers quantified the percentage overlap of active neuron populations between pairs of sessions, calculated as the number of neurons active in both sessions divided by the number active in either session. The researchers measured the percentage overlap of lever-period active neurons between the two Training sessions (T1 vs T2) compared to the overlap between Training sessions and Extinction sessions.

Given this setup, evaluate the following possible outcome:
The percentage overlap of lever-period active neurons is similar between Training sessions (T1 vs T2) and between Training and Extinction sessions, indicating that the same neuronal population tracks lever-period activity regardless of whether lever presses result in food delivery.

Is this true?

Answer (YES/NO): NO